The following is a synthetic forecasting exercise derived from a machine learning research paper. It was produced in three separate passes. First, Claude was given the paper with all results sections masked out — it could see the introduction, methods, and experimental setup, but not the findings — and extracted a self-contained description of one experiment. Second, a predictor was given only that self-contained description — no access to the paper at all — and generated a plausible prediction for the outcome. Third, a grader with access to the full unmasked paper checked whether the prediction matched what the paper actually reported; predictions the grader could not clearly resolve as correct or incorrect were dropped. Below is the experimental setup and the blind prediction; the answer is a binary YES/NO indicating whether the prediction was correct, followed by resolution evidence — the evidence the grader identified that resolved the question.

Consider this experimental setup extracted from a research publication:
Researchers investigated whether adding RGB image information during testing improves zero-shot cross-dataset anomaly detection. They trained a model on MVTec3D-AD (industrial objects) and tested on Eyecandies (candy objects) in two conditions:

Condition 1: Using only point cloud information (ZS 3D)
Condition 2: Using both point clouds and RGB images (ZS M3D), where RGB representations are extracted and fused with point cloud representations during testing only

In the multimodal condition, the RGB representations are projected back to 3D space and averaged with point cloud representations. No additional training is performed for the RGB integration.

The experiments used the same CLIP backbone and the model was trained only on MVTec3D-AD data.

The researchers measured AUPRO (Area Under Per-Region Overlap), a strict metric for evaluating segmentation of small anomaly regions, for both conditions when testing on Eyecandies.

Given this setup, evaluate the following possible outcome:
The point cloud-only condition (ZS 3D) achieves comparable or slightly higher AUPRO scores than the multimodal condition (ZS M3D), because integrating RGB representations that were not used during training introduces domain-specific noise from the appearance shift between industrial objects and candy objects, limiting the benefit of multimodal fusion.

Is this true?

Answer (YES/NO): NO